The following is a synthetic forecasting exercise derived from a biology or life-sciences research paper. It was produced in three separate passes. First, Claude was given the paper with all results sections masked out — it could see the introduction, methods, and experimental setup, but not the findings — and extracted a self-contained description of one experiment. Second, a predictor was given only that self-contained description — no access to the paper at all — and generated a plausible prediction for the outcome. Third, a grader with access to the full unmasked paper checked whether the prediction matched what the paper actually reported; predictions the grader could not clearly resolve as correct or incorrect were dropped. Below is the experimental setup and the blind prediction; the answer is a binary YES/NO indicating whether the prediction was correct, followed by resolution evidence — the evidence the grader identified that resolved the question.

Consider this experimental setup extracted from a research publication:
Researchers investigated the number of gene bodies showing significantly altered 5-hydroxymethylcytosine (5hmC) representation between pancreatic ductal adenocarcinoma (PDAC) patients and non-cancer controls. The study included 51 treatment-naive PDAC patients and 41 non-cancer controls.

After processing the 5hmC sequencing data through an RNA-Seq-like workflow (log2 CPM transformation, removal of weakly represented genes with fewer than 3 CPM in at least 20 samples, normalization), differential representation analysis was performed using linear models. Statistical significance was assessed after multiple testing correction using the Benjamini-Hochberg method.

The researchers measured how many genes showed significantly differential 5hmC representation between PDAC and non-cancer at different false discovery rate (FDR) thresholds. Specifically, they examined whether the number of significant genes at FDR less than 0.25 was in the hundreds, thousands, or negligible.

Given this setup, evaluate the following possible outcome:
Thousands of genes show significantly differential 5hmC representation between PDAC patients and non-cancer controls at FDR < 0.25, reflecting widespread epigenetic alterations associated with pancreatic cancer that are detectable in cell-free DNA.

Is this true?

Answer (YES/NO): YES